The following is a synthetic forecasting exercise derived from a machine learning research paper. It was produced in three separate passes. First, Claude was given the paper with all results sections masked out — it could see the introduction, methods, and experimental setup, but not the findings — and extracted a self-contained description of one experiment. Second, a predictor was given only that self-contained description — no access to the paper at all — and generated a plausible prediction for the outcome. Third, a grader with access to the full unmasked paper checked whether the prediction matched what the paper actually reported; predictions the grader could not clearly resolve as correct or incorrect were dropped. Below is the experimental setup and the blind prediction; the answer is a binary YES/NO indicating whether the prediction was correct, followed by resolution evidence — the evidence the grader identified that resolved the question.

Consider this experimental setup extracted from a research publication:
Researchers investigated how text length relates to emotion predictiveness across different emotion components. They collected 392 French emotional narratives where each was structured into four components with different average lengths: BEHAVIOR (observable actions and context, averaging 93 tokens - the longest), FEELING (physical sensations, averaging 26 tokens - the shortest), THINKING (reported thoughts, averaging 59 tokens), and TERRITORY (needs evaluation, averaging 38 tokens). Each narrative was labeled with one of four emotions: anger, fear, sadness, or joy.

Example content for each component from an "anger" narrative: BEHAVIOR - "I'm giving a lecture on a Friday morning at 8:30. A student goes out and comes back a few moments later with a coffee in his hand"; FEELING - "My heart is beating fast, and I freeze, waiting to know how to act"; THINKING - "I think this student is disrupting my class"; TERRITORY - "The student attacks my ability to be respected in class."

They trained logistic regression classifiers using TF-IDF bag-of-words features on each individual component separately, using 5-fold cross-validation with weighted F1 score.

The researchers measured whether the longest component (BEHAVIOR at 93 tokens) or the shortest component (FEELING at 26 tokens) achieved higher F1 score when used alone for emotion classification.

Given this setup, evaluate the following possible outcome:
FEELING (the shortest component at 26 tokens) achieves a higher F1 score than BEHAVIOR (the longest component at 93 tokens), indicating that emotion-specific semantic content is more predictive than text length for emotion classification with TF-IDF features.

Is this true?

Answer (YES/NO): YES